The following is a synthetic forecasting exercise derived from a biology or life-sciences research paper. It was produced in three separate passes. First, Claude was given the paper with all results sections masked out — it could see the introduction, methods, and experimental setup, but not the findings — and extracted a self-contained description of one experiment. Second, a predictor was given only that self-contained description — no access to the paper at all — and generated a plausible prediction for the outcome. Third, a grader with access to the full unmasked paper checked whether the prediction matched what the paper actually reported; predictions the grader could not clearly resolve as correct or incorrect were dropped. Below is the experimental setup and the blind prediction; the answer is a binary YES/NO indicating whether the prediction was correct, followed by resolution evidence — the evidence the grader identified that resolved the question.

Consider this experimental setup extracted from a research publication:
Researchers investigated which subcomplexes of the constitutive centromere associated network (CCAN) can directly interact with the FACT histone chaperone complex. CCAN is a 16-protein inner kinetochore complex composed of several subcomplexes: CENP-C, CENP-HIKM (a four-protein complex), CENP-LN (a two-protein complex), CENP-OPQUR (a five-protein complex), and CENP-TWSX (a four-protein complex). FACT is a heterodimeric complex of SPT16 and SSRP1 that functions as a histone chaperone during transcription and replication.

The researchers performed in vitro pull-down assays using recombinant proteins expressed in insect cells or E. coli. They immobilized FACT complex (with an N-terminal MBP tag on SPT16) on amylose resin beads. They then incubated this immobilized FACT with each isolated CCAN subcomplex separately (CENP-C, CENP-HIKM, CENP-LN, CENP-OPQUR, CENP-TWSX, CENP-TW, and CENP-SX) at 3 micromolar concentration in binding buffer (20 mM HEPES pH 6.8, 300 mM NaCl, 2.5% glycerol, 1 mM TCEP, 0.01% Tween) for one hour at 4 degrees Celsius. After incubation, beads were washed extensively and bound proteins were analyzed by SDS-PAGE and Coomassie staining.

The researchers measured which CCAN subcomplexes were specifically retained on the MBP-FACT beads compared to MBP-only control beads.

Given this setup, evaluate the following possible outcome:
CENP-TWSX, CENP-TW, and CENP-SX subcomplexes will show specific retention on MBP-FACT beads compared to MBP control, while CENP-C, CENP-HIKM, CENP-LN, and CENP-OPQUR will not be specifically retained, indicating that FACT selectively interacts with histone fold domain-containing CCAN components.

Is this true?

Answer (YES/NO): NO